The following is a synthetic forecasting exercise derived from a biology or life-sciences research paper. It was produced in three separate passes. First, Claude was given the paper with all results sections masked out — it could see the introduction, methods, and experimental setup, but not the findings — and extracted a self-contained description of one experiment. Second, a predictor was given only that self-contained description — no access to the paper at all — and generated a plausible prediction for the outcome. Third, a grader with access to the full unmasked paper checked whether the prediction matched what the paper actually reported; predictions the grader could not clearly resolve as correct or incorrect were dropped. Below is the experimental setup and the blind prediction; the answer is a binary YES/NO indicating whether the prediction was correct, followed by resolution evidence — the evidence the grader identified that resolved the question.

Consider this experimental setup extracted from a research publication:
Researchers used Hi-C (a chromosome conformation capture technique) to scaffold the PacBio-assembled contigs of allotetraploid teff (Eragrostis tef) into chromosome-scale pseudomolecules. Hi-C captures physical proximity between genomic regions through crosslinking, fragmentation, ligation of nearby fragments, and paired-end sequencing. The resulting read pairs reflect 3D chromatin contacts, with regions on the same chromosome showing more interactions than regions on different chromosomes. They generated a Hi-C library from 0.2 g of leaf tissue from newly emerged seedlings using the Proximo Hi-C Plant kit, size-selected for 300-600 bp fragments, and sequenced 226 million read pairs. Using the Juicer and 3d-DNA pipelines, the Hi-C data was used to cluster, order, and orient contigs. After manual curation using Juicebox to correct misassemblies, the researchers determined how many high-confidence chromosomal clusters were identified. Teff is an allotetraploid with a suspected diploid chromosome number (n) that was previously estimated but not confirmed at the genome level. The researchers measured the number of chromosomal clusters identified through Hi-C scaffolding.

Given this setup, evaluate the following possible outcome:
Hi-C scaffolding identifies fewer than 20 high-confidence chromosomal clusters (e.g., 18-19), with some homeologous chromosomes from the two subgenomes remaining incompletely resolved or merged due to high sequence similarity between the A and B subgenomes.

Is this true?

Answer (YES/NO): NO